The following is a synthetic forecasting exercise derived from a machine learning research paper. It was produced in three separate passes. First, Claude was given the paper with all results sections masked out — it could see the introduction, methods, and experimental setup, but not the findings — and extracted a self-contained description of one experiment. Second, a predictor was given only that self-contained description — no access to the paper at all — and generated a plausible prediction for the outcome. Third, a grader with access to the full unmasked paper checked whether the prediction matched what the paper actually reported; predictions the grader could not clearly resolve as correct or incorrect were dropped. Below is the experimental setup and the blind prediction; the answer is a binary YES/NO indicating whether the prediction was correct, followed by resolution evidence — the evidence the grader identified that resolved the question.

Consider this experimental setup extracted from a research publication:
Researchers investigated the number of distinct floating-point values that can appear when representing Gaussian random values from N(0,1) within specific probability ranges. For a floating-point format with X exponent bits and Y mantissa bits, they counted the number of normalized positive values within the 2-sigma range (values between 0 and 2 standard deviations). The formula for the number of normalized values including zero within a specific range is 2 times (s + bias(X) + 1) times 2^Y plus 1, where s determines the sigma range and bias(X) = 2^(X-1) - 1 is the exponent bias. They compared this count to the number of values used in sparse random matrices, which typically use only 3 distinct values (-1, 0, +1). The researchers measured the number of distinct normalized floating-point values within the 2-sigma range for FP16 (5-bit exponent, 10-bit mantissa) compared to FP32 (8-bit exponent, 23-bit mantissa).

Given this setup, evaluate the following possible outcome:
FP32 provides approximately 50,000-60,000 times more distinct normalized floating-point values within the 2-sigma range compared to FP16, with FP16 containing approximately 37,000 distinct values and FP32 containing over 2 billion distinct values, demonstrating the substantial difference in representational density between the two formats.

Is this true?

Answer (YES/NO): NO